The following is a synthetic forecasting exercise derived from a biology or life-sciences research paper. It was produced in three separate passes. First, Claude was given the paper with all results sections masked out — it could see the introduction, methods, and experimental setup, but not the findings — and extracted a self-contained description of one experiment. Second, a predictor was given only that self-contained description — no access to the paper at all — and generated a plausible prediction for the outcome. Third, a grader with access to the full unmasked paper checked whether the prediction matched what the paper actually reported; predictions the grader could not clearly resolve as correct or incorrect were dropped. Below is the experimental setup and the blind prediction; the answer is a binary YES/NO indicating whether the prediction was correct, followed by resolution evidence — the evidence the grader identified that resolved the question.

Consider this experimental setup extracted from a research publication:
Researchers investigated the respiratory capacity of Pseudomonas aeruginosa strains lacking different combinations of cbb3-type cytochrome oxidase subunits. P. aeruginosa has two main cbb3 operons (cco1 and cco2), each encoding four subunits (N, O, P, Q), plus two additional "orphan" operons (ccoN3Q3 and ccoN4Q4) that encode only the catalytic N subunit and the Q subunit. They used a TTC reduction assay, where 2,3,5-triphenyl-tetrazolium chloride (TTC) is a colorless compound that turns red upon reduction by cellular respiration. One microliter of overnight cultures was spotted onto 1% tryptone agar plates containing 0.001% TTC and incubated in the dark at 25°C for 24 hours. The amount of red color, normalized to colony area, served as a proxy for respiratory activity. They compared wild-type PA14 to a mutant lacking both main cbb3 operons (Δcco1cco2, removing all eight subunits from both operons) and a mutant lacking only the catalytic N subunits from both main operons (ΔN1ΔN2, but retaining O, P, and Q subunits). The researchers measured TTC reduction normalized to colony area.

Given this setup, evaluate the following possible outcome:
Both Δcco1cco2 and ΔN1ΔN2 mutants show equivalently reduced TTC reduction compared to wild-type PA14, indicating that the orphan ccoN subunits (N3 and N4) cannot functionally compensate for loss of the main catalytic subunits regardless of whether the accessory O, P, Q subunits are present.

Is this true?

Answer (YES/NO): NO